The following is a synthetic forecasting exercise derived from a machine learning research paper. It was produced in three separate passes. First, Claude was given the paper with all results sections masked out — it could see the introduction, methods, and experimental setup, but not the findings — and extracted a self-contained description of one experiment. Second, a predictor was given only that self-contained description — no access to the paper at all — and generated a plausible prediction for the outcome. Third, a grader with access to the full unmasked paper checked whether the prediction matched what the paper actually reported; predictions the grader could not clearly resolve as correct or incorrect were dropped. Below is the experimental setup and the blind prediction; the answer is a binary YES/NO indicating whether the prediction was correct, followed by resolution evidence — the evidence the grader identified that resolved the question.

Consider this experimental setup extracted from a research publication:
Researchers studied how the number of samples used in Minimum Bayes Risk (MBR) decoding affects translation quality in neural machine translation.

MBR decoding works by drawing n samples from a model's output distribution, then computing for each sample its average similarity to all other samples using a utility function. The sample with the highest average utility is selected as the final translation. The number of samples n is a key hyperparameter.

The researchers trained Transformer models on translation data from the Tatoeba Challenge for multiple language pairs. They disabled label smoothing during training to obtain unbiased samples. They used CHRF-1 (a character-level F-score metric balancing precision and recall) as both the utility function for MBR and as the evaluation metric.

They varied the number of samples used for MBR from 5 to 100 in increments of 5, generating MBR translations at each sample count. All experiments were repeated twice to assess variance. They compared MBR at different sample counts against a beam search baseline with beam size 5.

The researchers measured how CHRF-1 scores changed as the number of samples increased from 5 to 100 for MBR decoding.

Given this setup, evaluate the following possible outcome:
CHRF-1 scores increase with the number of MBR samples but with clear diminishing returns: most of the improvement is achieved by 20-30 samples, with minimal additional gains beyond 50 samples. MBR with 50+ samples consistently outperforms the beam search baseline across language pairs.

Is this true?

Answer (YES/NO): NO